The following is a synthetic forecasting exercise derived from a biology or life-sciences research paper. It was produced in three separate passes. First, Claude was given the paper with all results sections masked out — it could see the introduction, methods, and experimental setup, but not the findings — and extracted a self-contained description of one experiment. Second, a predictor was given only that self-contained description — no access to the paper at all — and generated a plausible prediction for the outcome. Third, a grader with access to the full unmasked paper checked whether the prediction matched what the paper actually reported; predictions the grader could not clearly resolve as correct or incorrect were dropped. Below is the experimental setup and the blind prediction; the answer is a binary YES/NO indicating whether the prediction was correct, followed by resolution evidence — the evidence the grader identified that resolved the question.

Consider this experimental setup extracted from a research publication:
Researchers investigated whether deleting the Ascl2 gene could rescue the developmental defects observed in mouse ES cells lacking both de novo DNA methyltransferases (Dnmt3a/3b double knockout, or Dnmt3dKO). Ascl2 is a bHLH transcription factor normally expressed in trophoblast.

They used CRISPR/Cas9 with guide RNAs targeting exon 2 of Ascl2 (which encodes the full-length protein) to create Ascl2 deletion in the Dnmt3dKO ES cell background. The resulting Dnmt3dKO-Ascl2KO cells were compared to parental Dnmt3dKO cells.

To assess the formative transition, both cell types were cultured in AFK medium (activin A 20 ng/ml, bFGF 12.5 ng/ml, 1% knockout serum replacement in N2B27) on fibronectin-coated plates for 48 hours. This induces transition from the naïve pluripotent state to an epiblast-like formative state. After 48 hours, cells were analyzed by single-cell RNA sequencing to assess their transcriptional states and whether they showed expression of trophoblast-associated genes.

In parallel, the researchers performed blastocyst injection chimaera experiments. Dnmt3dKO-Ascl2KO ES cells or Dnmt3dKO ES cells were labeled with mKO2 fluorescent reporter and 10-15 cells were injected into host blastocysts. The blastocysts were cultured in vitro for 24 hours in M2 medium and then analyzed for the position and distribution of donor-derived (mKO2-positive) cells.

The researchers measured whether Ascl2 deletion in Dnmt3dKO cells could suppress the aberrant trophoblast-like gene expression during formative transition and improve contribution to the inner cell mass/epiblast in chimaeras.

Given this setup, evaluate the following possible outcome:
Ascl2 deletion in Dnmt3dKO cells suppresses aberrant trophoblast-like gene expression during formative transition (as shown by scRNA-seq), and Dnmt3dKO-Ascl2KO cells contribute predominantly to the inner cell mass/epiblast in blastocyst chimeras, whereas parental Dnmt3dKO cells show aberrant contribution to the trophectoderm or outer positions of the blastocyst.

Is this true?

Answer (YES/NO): NO